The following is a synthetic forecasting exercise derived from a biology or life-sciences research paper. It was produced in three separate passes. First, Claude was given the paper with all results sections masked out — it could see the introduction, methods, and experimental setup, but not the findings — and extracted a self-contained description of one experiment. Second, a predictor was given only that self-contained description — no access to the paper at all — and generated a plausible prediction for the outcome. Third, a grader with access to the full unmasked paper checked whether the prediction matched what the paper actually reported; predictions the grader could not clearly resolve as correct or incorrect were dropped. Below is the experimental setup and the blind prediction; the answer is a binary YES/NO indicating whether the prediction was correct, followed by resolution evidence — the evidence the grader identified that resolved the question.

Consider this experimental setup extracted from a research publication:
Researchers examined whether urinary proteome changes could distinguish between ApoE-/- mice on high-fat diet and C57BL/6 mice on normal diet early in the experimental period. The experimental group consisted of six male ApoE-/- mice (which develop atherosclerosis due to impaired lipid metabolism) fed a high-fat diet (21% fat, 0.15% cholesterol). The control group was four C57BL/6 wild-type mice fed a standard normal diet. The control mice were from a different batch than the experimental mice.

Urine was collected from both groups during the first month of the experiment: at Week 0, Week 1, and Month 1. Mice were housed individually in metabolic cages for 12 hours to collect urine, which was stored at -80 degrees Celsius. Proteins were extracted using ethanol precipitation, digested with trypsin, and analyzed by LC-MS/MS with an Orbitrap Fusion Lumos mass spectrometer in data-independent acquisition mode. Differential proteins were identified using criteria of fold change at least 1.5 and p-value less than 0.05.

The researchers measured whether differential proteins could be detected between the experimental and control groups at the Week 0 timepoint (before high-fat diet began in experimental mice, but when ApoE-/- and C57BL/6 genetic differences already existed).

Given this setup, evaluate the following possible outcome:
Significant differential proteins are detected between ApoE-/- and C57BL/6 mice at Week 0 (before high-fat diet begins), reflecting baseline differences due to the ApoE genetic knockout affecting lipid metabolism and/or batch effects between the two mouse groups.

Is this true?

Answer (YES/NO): YES